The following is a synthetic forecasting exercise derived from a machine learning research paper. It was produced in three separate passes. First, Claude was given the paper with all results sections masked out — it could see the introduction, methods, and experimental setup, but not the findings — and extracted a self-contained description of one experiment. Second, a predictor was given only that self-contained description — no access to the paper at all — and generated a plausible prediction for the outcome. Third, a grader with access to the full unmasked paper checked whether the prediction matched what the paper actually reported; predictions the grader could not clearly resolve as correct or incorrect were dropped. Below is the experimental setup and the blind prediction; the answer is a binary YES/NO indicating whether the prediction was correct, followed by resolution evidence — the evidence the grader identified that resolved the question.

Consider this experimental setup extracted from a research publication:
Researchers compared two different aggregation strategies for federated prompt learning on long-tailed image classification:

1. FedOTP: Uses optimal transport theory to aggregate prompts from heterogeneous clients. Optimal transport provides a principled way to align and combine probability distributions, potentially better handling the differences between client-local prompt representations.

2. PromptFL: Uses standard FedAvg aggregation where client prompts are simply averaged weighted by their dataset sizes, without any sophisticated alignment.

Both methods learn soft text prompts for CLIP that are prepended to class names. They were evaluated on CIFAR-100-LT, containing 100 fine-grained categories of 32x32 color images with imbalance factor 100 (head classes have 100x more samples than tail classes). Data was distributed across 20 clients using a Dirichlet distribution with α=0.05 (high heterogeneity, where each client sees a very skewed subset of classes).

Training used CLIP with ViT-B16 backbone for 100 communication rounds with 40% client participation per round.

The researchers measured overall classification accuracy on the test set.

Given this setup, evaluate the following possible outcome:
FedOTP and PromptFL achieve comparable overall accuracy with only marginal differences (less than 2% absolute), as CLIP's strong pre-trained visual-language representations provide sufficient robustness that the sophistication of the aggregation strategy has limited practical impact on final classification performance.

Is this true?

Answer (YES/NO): NO